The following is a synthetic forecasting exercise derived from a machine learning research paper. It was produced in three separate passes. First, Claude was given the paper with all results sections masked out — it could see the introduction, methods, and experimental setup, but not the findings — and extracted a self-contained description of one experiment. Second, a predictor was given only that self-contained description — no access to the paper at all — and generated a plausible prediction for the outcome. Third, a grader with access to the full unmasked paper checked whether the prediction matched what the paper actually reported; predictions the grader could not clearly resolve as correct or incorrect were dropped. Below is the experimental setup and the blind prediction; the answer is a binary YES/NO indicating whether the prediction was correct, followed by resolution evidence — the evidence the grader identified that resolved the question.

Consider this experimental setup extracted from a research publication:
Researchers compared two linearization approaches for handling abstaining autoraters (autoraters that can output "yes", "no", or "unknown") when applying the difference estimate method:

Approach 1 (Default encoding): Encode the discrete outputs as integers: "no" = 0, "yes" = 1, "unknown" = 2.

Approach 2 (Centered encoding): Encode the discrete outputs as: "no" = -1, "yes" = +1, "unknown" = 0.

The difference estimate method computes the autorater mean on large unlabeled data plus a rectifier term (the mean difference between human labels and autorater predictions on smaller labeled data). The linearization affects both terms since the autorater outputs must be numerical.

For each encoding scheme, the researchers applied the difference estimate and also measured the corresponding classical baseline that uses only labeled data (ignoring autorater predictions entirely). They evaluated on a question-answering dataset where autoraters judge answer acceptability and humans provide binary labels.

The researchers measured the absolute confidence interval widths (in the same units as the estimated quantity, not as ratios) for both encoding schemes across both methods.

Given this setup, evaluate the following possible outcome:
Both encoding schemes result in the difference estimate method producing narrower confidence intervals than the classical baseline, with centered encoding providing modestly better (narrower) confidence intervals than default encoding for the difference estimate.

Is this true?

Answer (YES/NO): NO